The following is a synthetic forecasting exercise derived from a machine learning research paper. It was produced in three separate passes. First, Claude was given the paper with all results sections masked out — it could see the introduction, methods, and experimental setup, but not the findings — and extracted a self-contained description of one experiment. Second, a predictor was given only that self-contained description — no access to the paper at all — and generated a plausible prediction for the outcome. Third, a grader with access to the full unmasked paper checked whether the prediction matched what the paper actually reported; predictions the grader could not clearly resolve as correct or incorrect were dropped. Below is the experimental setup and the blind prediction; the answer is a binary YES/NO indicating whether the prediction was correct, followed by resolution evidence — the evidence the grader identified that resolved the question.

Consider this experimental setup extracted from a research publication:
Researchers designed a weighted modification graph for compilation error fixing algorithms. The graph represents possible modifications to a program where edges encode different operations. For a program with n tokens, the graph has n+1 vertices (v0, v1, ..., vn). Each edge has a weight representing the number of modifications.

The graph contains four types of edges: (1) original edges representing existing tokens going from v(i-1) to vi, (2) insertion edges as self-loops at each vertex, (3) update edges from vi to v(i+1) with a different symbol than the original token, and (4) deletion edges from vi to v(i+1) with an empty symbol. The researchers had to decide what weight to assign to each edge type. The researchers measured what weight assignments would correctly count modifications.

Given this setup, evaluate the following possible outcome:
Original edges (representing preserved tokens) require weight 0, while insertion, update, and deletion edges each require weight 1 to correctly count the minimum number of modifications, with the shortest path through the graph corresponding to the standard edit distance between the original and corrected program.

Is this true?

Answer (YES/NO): YES